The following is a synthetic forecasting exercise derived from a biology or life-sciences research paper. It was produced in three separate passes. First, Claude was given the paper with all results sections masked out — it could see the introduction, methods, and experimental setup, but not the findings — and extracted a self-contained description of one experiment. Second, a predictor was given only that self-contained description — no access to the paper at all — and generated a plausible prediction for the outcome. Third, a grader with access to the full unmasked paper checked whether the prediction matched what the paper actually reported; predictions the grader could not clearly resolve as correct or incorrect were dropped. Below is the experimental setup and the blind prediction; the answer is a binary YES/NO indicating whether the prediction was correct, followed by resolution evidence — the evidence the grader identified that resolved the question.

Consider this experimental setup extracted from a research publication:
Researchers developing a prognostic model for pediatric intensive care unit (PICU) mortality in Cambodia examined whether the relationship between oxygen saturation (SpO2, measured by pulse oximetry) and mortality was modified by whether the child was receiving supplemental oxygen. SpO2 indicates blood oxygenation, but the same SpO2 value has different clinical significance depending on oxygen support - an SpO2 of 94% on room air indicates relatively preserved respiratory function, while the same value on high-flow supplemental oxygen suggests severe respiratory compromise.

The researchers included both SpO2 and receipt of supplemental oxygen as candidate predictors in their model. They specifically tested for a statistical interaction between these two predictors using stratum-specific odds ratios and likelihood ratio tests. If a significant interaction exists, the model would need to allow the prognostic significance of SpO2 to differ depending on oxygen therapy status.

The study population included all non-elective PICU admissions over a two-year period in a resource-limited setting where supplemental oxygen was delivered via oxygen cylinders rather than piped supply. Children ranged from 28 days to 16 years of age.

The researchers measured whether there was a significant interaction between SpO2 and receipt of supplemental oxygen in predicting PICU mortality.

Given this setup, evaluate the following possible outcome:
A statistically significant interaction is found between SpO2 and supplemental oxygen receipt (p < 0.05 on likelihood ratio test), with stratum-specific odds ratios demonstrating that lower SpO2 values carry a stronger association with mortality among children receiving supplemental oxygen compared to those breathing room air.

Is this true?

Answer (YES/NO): NO